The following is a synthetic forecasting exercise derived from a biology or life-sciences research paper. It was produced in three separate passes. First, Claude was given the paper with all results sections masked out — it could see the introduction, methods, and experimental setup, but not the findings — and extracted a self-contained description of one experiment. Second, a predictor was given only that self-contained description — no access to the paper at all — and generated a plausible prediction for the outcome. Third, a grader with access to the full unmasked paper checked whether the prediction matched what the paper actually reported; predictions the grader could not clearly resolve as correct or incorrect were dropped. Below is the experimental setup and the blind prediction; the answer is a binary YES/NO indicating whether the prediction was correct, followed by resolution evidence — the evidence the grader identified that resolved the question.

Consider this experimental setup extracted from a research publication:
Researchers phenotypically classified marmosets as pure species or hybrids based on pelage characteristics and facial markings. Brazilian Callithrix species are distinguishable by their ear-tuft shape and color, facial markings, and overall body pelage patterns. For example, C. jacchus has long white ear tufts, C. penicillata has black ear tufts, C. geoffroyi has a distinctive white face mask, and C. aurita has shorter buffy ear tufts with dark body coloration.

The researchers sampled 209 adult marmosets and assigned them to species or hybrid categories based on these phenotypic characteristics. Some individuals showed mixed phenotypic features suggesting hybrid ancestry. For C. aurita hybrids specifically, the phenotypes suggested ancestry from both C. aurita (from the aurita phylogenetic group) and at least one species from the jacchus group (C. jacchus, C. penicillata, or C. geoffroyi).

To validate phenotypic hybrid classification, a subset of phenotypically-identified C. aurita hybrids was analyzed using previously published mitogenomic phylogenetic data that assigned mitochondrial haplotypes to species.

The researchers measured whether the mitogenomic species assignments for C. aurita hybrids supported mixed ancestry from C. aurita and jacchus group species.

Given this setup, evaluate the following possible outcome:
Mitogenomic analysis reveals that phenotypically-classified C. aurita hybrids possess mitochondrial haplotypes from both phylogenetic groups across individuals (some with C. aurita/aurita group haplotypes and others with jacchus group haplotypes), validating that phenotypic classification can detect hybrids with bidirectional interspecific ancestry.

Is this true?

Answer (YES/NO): YES